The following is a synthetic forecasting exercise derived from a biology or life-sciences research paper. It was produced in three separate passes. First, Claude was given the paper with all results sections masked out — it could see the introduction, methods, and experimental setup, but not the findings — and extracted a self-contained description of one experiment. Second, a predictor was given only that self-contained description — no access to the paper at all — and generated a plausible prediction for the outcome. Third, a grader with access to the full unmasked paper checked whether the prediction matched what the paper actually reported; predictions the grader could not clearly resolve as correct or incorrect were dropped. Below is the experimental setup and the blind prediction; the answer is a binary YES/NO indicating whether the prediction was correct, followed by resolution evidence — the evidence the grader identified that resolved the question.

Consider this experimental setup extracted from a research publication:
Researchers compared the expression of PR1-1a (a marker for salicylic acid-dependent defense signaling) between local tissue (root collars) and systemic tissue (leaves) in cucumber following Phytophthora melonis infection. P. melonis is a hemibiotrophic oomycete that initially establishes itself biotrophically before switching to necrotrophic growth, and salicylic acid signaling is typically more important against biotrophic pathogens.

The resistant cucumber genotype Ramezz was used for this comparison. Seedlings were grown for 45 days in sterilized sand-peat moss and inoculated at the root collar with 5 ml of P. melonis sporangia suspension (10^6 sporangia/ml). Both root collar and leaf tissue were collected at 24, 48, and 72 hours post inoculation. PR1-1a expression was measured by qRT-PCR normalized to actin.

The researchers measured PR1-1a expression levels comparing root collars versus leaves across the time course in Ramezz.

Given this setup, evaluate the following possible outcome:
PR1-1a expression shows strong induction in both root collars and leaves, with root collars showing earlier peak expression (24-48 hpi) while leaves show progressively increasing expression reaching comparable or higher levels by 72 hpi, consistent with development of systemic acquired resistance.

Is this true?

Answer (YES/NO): NO